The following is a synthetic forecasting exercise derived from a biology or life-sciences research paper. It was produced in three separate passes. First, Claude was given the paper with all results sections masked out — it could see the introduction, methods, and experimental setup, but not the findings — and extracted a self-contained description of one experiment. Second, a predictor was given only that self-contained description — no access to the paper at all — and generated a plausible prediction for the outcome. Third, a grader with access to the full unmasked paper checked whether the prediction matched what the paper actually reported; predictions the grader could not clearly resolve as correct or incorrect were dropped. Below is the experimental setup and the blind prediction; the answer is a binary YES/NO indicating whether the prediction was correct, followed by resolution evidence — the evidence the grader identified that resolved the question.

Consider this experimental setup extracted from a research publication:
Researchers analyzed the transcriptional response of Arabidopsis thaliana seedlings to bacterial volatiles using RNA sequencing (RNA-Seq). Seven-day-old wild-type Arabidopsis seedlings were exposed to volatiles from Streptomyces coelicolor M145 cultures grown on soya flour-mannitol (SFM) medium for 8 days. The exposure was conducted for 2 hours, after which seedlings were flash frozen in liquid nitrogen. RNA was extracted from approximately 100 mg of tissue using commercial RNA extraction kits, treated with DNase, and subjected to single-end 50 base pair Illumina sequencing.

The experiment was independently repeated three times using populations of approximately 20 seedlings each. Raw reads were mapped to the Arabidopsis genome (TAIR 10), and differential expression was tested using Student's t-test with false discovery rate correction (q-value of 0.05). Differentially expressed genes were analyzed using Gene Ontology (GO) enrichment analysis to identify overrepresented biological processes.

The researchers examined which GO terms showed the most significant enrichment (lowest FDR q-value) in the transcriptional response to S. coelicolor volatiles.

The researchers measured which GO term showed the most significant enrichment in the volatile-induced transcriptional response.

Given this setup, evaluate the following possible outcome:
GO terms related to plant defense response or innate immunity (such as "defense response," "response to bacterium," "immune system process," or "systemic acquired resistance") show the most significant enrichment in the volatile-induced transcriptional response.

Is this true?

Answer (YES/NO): NO